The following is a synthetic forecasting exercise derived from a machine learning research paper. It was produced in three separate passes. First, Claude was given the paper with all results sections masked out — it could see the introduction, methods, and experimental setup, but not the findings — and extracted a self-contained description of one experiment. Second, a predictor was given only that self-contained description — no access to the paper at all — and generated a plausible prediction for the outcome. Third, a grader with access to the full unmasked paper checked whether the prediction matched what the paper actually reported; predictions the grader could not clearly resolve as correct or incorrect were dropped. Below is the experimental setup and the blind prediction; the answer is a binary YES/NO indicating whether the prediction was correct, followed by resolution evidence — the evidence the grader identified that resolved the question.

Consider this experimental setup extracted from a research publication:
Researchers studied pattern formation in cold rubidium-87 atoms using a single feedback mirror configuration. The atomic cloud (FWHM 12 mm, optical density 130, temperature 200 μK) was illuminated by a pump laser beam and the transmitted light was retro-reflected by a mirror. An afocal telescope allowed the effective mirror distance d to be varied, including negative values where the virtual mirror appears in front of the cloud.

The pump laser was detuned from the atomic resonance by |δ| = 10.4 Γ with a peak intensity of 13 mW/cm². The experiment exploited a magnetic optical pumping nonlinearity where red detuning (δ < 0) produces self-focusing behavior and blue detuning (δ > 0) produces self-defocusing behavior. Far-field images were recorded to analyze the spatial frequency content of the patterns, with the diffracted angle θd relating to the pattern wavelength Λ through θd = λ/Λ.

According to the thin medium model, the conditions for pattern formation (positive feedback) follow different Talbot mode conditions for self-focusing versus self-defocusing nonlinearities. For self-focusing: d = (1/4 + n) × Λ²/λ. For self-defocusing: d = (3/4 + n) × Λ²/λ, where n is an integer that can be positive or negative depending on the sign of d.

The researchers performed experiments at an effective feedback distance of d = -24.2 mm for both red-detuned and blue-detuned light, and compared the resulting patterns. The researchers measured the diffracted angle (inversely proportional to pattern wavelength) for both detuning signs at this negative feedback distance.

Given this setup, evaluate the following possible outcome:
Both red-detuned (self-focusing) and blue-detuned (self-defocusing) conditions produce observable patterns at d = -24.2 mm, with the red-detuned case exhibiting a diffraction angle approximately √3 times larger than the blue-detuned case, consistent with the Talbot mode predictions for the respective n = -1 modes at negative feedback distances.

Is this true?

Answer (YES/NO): YES